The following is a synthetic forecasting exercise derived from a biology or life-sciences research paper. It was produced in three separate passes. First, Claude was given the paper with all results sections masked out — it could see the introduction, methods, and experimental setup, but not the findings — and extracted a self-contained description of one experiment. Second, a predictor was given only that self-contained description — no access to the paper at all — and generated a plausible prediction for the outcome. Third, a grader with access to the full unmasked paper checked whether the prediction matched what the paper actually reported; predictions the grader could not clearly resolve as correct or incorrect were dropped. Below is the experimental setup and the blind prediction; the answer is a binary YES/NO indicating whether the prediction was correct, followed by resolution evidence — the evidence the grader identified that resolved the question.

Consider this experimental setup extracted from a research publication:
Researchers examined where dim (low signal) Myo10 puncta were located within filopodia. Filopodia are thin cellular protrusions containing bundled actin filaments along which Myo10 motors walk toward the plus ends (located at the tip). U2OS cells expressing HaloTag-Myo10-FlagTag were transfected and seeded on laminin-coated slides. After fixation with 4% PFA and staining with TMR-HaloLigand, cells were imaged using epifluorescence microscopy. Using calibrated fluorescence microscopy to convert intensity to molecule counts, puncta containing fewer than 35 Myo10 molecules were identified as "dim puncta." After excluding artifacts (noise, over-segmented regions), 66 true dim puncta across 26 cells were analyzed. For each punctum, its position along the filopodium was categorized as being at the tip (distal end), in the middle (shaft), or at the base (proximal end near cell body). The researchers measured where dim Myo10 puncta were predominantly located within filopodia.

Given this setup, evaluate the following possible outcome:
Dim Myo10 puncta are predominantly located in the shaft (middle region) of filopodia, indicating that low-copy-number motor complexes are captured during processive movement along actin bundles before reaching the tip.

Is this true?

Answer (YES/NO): NO